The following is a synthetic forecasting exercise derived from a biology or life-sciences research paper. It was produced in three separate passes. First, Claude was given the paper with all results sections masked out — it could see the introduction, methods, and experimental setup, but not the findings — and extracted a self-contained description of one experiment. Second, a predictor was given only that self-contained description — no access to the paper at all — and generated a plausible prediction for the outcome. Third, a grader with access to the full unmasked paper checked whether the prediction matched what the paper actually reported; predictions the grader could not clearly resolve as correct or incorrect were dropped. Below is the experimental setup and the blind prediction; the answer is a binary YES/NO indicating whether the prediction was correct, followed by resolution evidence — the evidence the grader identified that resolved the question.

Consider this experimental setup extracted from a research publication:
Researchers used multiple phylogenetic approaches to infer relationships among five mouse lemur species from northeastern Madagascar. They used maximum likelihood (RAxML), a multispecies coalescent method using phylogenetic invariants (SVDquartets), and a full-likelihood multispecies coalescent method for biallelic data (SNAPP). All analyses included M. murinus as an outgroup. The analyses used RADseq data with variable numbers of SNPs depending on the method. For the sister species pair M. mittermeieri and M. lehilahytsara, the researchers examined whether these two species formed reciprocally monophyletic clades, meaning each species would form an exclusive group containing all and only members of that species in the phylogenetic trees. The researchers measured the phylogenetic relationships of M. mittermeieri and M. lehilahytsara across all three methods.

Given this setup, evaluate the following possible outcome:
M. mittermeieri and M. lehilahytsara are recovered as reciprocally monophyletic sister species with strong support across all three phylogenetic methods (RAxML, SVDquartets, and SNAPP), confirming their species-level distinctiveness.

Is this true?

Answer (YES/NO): NO